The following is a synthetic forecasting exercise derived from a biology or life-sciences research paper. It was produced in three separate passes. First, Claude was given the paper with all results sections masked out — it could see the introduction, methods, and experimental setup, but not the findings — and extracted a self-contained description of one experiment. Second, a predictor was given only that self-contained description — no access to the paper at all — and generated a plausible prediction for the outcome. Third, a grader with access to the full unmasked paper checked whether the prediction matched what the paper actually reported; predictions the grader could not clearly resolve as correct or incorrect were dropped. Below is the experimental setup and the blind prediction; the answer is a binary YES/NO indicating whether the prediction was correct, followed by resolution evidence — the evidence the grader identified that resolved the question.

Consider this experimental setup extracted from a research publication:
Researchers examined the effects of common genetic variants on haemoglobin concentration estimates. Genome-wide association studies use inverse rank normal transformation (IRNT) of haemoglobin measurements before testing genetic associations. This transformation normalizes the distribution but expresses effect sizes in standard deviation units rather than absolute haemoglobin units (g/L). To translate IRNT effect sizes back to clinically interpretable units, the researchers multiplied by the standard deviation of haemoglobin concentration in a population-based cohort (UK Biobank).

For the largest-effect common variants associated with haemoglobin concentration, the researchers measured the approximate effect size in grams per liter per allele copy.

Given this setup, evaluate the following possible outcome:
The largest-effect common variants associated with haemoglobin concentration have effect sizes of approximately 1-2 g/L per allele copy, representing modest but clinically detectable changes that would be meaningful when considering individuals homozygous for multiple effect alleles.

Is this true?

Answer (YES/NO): NO